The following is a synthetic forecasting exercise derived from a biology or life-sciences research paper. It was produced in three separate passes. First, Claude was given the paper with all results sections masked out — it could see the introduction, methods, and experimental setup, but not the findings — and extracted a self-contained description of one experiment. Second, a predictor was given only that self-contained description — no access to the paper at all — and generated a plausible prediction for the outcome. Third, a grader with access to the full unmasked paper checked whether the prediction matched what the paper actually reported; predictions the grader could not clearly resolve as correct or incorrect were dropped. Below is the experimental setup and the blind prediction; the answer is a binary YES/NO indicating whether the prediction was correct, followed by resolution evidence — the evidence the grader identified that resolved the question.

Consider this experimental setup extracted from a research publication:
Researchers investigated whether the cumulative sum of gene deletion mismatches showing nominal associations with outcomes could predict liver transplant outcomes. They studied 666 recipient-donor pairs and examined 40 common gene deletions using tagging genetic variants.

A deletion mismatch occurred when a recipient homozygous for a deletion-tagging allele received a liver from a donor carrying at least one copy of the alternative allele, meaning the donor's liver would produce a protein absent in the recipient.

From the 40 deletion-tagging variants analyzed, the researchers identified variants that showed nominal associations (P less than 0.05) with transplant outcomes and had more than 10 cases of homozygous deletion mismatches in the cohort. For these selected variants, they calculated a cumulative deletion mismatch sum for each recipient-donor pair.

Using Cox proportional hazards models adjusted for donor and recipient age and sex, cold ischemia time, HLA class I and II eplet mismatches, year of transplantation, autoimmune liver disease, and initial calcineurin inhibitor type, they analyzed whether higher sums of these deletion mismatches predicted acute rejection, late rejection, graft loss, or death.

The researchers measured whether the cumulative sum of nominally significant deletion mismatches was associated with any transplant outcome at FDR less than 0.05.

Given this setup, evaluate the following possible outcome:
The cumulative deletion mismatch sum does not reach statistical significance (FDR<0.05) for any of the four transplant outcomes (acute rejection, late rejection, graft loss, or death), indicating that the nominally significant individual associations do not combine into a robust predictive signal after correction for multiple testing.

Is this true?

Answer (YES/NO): NO